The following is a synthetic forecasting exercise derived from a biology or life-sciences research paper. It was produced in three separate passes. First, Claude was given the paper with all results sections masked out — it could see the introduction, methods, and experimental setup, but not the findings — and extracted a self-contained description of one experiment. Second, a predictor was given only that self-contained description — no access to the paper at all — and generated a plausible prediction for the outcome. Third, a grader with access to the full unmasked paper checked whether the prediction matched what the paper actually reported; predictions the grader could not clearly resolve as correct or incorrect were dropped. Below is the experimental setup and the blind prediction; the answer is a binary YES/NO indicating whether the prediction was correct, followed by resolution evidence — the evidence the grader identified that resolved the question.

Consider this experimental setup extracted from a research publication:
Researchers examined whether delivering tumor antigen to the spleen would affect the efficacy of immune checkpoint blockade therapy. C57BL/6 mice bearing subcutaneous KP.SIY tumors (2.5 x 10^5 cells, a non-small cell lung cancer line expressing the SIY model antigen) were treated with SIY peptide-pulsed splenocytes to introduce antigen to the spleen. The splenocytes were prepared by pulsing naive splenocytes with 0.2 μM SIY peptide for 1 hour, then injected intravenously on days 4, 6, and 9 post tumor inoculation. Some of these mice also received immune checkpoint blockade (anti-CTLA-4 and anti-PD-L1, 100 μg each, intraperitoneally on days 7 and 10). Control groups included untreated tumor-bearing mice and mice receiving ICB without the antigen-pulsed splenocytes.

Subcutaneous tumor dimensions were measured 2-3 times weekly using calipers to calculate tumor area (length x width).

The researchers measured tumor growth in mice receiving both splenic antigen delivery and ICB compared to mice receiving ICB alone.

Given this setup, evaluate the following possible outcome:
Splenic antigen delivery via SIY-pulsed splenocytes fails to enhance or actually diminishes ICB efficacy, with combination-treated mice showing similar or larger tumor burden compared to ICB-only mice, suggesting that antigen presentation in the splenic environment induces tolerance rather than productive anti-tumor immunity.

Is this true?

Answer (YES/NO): YES